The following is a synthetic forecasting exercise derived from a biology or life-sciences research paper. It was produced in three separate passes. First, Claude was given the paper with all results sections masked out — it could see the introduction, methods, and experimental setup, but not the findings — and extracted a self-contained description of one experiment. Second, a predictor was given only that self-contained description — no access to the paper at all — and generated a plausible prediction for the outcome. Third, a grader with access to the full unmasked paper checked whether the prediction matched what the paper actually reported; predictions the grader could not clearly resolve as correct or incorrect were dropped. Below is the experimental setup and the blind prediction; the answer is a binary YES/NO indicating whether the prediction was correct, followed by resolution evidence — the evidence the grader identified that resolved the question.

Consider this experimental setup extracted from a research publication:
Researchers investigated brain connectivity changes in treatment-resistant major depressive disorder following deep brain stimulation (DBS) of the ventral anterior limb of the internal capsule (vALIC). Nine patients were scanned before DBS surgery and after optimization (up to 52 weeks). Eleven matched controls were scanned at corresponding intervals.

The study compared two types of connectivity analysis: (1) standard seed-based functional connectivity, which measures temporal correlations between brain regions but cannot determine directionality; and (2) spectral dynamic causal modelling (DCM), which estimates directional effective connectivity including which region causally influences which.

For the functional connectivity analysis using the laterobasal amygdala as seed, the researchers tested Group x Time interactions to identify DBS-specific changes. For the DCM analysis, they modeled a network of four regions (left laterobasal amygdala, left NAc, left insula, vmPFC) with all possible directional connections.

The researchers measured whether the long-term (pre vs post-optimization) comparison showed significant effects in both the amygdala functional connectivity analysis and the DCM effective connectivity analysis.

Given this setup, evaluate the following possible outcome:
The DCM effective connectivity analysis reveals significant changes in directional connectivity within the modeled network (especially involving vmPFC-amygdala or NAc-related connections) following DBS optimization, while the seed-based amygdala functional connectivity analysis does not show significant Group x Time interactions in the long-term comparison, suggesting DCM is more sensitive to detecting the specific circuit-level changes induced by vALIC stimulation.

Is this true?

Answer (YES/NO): NO